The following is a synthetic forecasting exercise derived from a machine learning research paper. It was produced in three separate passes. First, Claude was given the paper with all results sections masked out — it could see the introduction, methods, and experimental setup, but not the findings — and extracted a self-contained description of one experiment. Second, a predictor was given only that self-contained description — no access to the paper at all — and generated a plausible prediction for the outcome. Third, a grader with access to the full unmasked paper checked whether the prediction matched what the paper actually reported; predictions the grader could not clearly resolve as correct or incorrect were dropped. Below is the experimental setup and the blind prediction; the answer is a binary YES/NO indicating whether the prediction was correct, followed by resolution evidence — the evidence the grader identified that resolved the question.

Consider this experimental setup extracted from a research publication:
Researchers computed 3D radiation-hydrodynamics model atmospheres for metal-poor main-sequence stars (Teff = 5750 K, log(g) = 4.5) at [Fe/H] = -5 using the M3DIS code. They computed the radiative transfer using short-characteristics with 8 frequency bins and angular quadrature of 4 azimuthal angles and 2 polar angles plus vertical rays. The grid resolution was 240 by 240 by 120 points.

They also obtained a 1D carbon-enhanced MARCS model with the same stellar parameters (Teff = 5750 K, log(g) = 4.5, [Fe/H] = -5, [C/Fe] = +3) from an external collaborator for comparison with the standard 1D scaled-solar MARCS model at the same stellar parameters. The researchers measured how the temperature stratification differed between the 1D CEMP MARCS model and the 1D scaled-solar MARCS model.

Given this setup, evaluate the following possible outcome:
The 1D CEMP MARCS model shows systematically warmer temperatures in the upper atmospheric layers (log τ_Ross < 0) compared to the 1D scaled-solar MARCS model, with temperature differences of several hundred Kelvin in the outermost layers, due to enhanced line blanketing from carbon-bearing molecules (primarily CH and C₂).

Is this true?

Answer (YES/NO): NO